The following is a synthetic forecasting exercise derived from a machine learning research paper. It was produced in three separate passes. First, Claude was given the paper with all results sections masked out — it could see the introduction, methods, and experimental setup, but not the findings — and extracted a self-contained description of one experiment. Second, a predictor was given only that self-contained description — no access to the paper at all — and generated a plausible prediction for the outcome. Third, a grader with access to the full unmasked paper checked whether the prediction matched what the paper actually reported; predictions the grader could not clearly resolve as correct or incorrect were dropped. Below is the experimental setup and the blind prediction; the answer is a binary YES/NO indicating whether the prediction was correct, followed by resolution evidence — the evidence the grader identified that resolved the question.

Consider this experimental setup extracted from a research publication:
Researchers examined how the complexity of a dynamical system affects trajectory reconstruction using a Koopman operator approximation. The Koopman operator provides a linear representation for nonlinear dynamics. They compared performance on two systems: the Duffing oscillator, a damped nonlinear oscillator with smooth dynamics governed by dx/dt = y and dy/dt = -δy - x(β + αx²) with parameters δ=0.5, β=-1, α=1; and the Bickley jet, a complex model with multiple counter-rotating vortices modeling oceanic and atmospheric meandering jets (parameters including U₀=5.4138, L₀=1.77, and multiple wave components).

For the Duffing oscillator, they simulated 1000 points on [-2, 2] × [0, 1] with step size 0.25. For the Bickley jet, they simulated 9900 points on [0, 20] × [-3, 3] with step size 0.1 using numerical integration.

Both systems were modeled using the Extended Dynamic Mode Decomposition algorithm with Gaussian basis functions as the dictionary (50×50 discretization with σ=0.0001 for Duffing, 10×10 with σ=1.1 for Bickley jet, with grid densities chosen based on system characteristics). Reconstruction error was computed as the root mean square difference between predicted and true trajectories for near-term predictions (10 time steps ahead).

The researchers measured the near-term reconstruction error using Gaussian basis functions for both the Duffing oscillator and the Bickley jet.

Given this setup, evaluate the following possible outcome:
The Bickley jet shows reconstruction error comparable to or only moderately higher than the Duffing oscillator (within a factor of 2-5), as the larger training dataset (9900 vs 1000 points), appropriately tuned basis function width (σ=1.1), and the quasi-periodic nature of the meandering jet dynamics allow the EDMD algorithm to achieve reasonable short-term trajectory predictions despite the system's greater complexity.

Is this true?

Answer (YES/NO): NO